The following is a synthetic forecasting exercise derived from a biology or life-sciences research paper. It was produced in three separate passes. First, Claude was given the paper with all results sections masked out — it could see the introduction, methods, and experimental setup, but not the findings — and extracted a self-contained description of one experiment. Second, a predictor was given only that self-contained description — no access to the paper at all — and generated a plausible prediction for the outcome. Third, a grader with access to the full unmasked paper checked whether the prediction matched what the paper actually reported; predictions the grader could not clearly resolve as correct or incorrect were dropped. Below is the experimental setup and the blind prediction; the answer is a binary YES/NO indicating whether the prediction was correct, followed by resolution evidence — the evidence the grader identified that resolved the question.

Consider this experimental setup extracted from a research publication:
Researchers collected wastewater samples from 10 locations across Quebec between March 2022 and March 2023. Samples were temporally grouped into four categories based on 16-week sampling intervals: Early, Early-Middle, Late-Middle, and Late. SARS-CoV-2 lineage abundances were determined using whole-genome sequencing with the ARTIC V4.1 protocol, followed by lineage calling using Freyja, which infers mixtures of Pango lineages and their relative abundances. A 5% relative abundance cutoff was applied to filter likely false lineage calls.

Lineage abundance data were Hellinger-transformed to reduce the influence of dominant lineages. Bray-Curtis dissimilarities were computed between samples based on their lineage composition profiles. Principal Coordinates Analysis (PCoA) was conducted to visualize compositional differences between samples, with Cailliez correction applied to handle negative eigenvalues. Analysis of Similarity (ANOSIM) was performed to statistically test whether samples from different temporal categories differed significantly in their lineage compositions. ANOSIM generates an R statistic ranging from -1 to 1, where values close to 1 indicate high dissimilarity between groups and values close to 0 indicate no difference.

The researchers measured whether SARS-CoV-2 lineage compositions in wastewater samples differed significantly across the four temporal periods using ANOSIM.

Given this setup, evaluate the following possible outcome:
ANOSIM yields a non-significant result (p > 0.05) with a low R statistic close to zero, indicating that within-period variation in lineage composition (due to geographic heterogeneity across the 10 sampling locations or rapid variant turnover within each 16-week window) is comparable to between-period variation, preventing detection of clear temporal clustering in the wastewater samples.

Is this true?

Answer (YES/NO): NO